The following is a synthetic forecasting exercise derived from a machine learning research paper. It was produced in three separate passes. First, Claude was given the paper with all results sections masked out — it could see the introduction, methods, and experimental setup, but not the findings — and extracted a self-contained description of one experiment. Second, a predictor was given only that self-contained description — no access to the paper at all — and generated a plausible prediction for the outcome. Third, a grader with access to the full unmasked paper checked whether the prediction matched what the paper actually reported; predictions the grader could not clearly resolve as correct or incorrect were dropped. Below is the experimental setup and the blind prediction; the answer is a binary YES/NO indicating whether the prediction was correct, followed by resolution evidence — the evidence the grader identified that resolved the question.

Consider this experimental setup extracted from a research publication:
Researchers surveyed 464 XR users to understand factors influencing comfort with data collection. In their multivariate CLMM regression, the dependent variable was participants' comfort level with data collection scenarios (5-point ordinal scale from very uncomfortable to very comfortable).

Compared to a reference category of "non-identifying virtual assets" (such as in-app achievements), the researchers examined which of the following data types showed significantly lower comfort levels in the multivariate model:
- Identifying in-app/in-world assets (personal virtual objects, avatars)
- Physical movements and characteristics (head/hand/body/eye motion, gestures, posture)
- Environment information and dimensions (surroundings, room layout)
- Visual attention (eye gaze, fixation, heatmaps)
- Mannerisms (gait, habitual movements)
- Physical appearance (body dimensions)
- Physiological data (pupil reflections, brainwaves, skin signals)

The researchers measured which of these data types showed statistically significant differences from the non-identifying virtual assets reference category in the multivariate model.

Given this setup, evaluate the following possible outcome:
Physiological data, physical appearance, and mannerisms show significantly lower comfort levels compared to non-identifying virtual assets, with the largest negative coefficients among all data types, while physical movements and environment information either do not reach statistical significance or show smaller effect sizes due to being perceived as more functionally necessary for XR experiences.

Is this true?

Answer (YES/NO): NO